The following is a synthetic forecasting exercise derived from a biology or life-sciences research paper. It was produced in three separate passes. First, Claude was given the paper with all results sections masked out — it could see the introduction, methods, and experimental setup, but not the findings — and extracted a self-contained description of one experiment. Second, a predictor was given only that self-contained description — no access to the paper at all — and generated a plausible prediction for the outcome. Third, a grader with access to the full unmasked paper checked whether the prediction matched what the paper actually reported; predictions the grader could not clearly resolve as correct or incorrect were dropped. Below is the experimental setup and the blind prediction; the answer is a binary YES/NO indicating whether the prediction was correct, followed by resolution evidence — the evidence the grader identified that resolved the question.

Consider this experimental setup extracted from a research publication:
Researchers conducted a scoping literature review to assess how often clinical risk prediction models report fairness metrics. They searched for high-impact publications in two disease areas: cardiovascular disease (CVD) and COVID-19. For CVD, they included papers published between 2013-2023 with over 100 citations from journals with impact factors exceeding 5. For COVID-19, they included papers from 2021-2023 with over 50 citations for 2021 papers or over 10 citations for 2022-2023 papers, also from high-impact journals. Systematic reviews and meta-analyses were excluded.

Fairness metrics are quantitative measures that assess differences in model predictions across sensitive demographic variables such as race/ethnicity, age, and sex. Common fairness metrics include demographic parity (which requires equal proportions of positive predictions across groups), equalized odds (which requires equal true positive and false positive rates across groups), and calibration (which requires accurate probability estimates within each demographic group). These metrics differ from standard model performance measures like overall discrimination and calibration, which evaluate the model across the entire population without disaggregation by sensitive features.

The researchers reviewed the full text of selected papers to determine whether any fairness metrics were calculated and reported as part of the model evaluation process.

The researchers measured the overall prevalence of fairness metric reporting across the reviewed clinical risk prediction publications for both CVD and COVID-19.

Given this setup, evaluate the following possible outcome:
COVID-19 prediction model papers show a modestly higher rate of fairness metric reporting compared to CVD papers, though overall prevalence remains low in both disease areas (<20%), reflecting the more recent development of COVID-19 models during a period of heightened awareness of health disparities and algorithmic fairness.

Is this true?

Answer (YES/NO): NO